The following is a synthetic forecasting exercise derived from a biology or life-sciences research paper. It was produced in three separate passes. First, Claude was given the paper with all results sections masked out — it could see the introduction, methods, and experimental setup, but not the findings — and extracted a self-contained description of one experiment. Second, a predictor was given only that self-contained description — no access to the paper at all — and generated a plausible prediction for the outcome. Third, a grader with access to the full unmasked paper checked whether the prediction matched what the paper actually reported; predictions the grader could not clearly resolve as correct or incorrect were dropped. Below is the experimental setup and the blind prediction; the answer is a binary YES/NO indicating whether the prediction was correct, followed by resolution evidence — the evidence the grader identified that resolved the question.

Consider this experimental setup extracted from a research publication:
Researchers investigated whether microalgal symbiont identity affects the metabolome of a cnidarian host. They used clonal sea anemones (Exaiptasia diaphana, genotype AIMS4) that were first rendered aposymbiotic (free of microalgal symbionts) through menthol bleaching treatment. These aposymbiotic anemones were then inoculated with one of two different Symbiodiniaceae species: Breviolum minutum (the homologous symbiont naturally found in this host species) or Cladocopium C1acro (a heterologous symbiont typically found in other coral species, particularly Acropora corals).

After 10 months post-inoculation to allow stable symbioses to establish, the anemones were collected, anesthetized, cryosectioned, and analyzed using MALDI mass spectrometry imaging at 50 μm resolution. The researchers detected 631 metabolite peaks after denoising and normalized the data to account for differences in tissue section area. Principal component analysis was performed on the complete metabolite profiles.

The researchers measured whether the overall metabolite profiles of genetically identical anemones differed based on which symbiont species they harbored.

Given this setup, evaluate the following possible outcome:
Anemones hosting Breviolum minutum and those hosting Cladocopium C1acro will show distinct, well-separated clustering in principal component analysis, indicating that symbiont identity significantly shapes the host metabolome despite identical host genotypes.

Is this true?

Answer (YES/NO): YES